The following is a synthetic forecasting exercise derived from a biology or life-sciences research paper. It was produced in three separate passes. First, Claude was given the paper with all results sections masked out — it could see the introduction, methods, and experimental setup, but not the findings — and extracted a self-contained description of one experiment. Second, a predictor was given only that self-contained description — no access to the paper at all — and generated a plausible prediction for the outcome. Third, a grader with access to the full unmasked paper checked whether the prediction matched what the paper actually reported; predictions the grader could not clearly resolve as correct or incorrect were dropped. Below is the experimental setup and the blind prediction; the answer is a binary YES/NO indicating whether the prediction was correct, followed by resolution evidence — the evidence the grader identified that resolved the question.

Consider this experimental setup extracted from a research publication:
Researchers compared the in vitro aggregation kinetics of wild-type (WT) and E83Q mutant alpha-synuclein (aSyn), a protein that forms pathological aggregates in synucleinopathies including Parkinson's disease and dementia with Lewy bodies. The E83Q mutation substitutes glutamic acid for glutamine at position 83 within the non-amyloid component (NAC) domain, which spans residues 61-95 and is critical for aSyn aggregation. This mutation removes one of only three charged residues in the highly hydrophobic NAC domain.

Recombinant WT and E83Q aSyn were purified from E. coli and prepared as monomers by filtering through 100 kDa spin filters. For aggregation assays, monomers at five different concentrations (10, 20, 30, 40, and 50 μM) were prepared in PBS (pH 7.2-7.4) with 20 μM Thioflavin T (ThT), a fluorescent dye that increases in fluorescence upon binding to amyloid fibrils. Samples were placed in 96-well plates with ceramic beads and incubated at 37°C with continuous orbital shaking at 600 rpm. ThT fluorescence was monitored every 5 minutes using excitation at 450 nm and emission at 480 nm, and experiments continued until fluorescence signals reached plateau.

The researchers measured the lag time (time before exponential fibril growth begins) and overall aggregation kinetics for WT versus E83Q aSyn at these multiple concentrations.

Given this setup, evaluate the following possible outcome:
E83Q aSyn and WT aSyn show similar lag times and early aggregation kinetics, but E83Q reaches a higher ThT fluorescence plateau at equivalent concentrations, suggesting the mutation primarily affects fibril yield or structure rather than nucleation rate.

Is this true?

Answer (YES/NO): NO